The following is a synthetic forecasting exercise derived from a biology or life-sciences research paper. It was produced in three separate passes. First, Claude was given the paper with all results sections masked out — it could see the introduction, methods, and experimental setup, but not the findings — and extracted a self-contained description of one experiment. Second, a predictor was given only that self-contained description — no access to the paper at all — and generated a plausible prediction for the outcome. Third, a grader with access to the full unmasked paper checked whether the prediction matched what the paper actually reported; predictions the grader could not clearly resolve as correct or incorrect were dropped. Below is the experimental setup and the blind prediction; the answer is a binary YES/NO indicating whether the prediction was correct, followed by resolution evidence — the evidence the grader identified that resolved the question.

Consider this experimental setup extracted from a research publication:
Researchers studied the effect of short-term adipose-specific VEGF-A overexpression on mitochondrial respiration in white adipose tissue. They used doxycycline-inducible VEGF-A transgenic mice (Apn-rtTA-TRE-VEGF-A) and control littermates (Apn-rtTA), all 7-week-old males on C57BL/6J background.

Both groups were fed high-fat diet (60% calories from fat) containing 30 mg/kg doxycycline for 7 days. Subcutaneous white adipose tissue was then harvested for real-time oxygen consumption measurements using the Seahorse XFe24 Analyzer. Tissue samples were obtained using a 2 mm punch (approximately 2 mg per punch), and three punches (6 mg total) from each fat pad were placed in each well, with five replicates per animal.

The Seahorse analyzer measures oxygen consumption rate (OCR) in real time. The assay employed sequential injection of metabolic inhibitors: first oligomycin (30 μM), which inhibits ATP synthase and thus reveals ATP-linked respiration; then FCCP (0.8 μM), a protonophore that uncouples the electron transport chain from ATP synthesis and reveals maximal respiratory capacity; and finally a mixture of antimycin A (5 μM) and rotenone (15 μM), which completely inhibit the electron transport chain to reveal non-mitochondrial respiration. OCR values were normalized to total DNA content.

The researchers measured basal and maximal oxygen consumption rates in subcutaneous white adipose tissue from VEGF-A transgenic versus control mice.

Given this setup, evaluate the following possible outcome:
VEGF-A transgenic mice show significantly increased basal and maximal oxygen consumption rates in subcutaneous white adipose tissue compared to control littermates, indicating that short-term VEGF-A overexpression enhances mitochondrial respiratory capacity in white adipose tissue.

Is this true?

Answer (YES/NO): YES